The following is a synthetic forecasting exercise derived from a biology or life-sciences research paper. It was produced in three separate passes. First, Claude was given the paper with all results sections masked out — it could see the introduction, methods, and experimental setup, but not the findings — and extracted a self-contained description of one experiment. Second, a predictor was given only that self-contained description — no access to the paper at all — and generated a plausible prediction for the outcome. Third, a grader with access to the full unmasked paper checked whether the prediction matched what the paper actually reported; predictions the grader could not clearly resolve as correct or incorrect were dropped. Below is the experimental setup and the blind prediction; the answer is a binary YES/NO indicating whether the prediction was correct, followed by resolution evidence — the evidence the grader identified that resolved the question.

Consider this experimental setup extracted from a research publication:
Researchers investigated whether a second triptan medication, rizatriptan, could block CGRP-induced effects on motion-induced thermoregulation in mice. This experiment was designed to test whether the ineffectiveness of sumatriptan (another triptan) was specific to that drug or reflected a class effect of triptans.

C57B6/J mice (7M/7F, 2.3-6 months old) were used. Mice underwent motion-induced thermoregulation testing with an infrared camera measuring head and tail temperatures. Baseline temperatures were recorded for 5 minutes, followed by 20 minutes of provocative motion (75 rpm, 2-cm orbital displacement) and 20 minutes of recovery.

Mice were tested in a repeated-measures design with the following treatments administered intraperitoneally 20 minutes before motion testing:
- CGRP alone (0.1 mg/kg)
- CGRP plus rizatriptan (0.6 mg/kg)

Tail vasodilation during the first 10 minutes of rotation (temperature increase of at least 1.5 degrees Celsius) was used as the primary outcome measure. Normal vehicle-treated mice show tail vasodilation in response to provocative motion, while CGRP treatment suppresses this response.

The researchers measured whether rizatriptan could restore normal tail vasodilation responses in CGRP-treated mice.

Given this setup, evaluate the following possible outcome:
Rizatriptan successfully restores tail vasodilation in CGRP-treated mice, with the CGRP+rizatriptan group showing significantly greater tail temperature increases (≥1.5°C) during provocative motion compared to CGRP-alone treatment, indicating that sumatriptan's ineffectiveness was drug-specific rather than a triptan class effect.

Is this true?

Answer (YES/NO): NO